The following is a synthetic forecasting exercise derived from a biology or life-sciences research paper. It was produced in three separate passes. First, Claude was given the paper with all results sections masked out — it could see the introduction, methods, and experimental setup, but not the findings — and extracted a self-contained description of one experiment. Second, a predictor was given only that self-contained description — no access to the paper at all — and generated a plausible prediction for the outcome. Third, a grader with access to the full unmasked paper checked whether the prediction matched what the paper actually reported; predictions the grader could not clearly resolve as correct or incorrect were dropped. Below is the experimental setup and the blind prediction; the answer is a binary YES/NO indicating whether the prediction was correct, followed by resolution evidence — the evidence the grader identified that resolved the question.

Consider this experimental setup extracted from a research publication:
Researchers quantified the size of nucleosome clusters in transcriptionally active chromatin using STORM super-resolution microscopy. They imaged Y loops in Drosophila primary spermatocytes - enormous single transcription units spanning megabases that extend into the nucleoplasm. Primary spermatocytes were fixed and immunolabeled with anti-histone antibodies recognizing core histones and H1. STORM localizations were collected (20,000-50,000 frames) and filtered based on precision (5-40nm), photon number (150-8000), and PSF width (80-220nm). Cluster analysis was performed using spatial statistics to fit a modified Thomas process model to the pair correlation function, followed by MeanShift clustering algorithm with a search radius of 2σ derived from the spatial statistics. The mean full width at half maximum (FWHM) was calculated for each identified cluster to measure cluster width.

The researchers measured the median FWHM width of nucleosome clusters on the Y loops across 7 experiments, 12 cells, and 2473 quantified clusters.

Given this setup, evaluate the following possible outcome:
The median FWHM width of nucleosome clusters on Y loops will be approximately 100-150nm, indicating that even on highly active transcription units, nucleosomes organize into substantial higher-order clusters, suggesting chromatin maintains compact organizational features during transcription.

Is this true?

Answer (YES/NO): NO